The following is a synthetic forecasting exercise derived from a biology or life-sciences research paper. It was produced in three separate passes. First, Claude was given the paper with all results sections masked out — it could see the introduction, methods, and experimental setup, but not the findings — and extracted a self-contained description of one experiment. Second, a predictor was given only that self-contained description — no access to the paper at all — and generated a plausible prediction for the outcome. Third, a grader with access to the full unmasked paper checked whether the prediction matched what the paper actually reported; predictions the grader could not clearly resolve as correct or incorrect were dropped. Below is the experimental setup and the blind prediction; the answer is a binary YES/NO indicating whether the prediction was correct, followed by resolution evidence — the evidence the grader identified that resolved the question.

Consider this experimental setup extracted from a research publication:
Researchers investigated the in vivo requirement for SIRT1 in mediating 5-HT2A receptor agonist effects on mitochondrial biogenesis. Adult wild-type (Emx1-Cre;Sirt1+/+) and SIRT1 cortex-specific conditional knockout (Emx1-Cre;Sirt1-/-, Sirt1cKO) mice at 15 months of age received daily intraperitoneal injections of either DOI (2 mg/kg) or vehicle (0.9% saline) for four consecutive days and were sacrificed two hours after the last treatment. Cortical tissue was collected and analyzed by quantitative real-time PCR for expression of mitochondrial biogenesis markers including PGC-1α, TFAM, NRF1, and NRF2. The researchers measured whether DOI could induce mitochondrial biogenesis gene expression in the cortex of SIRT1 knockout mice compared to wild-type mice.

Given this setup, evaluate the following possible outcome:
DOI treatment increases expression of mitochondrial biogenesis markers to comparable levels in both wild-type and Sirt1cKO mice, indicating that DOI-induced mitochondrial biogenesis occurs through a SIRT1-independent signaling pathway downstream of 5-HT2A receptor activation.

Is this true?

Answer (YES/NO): NO